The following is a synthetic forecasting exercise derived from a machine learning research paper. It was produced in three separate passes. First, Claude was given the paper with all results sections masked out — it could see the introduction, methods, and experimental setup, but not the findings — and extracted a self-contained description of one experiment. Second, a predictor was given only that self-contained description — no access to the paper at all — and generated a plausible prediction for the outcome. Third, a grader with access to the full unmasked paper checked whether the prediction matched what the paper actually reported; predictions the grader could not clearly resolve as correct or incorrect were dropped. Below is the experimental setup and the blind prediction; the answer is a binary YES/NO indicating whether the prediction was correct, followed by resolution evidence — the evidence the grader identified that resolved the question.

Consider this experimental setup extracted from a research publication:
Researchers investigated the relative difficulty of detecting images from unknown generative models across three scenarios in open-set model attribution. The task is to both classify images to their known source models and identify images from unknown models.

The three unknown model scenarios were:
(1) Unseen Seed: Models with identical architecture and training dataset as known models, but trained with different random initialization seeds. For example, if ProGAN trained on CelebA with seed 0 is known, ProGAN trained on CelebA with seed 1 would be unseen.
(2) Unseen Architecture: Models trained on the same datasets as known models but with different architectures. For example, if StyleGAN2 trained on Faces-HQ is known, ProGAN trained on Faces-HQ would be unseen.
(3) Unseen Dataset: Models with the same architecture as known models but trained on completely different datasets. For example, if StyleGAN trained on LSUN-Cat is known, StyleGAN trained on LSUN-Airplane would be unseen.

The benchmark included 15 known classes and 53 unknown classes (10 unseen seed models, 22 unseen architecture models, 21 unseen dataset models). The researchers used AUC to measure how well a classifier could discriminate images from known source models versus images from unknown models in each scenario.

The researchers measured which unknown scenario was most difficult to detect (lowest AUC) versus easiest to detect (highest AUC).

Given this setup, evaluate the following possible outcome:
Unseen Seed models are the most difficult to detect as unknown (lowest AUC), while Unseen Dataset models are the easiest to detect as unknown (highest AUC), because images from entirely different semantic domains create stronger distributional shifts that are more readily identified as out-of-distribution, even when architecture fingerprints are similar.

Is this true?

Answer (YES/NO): YES